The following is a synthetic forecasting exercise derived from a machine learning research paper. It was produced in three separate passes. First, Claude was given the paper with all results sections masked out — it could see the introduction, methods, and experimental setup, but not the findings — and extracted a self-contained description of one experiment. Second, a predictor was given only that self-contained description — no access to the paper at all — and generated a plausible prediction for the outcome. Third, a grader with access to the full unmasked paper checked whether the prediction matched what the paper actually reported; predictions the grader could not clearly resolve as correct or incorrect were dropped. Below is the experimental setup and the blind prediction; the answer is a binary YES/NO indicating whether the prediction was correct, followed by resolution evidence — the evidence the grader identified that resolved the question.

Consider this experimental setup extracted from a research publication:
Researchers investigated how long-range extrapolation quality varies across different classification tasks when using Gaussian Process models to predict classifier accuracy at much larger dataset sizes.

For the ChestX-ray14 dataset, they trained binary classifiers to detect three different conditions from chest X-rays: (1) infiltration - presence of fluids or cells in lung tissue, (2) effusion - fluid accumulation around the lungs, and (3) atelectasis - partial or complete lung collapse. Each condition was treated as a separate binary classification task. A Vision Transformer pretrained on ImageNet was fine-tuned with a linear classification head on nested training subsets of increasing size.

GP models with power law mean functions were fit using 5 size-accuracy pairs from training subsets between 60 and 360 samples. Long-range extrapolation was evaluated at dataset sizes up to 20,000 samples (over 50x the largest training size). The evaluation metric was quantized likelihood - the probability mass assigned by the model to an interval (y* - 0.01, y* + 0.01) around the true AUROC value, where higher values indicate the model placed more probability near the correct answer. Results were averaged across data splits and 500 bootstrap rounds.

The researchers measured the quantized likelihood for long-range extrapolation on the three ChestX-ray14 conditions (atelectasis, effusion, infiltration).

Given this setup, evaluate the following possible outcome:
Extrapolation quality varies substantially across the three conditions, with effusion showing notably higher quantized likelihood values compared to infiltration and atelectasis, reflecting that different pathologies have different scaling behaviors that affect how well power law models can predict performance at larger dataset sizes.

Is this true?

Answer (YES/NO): NO